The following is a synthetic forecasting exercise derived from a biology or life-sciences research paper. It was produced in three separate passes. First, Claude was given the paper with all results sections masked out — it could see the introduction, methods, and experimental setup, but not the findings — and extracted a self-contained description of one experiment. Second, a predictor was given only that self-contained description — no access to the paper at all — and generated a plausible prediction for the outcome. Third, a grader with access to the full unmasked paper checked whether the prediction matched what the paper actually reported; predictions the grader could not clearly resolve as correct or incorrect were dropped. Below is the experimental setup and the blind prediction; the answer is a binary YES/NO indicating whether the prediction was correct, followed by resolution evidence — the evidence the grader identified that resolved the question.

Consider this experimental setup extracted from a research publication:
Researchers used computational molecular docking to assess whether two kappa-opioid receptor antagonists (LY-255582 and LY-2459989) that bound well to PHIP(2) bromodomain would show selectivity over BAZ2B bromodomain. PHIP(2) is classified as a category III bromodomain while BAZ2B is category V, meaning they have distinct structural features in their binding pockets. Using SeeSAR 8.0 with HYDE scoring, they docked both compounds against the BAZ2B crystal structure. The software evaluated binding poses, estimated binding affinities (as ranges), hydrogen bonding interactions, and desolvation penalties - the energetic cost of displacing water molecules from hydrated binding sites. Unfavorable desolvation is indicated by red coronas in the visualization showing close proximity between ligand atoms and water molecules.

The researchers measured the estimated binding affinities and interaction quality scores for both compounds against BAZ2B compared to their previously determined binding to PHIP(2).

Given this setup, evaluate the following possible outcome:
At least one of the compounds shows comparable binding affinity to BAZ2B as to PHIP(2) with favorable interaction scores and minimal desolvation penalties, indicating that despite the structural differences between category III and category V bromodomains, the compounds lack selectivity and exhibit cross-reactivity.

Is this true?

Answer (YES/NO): NO